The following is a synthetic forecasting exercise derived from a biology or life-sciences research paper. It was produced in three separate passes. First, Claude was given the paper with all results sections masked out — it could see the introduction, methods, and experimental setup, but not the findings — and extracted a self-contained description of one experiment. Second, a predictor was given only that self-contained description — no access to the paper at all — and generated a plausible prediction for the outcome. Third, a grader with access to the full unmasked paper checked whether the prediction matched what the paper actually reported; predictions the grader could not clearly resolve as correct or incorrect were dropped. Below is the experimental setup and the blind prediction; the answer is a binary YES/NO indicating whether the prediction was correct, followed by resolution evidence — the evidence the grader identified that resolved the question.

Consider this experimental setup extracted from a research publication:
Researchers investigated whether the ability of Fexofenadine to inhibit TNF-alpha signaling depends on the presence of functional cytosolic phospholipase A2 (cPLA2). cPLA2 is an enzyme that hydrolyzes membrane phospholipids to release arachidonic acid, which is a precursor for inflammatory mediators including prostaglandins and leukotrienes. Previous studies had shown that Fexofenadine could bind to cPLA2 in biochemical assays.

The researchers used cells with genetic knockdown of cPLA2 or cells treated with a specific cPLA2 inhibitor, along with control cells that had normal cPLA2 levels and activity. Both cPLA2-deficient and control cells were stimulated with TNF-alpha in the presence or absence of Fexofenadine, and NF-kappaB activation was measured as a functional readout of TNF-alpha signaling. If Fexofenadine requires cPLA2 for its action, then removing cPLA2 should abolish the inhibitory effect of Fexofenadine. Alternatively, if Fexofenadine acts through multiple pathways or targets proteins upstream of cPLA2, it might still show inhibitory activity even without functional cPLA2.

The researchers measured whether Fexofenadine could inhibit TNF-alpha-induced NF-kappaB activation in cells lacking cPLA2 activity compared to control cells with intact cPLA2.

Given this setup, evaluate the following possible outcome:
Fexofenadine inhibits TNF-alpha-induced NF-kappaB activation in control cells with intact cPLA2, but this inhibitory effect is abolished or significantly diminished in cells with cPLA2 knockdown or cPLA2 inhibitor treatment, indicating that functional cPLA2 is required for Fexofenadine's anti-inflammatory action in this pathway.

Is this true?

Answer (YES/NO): YES